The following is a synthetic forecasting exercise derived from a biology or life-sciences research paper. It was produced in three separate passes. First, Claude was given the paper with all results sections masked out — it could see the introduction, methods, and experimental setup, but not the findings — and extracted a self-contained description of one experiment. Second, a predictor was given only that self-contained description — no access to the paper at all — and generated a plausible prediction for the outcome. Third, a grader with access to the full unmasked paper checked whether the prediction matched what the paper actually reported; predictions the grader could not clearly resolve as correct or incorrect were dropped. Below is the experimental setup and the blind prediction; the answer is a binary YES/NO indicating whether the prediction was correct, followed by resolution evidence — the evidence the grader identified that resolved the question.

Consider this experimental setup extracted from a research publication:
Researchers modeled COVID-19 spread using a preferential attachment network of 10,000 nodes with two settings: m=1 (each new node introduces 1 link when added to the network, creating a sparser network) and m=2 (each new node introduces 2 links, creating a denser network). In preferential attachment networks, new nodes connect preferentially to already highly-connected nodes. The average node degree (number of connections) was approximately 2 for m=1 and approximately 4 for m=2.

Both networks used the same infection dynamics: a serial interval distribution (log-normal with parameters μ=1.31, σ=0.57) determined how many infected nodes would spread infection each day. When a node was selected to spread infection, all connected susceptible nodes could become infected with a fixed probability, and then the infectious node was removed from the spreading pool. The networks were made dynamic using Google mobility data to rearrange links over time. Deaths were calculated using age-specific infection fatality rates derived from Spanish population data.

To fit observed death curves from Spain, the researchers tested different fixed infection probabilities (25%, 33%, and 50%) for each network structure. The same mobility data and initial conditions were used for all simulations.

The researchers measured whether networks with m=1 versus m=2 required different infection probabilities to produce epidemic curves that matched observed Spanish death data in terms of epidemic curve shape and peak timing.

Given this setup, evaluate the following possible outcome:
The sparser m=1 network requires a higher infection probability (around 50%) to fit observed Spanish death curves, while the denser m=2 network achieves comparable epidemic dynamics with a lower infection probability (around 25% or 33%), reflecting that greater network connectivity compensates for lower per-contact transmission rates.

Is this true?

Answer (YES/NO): NO